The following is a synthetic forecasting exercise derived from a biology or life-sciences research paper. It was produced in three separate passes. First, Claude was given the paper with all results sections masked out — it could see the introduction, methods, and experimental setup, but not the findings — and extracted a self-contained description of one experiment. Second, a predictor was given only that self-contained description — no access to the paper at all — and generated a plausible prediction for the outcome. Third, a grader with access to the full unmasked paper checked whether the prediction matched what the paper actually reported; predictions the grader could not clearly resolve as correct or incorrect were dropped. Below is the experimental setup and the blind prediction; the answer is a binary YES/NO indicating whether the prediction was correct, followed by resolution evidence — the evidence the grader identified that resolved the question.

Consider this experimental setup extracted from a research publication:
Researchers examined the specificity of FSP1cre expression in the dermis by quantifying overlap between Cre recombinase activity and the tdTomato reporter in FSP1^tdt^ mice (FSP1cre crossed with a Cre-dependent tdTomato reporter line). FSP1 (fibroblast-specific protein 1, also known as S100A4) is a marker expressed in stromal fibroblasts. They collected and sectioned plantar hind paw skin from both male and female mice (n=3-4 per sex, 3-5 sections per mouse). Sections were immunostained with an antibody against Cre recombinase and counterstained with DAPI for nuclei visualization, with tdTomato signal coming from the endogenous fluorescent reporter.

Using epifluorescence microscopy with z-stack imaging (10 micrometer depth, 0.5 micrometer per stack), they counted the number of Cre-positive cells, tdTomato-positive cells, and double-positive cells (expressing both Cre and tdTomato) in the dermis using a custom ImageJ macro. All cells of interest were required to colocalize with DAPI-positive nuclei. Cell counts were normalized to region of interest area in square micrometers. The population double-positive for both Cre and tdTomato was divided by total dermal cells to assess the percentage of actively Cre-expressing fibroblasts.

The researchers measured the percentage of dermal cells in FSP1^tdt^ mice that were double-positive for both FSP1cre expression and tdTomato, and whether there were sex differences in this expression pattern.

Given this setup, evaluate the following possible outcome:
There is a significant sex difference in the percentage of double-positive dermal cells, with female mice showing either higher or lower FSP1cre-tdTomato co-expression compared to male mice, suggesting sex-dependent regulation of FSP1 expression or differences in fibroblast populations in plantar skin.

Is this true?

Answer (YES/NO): NO